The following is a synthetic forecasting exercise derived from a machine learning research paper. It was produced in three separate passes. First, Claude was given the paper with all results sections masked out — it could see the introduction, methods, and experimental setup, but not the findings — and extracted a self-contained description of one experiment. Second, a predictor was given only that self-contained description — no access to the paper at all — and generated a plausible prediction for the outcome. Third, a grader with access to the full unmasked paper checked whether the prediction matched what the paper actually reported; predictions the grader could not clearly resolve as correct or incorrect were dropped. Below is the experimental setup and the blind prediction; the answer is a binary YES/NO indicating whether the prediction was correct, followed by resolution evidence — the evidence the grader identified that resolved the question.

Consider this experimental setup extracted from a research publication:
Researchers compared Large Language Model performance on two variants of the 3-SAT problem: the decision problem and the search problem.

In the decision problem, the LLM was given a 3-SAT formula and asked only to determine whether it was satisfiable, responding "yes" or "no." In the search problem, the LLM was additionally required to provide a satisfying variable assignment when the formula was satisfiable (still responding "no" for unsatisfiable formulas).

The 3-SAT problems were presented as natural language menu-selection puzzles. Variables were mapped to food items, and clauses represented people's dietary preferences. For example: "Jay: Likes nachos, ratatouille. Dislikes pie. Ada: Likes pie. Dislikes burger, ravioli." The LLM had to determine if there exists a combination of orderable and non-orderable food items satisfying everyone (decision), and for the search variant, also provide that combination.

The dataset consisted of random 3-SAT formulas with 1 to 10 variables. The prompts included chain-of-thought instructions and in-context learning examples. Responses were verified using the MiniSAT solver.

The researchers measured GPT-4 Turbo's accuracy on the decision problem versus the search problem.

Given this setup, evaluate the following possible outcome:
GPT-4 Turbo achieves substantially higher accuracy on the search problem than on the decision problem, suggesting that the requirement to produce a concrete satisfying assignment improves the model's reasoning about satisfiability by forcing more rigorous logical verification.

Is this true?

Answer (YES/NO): NO